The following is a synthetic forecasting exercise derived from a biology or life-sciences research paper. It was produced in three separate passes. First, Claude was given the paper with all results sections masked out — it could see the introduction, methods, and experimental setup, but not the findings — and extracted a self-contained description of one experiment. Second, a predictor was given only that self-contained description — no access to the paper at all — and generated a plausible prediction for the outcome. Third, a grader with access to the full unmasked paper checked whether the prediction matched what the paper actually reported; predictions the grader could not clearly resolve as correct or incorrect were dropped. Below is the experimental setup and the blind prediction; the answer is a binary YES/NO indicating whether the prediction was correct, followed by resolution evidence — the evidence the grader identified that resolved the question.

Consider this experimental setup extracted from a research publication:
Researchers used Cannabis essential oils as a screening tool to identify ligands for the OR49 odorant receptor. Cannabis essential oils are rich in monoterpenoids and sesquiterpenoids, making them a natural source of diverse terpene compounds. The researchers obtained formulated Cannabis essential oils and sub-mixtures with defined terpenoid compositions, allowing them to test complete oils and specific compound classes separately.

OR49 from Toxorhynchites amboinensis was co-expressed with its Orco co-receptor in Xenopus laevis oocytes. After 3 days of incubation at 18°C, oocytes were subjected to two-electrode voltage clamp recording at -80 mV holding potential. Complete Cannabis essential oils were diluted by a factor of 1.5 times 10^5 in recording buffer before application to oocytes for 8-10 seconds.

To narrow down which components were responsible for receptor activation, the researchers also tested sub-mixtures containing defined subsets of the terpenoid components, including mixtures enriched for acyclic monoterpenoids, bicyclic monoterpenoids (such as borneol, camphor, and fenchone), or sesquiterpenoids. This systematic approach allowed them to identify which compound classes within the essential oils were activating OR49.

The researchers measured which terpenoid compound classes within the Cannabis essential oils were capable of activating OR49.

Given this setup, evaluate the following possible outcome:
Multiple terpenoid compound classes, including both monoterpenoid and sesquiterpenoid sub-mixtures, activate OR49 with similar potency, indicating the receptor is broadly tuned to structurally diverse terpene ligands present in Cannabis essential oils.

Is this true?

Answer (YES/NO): NO